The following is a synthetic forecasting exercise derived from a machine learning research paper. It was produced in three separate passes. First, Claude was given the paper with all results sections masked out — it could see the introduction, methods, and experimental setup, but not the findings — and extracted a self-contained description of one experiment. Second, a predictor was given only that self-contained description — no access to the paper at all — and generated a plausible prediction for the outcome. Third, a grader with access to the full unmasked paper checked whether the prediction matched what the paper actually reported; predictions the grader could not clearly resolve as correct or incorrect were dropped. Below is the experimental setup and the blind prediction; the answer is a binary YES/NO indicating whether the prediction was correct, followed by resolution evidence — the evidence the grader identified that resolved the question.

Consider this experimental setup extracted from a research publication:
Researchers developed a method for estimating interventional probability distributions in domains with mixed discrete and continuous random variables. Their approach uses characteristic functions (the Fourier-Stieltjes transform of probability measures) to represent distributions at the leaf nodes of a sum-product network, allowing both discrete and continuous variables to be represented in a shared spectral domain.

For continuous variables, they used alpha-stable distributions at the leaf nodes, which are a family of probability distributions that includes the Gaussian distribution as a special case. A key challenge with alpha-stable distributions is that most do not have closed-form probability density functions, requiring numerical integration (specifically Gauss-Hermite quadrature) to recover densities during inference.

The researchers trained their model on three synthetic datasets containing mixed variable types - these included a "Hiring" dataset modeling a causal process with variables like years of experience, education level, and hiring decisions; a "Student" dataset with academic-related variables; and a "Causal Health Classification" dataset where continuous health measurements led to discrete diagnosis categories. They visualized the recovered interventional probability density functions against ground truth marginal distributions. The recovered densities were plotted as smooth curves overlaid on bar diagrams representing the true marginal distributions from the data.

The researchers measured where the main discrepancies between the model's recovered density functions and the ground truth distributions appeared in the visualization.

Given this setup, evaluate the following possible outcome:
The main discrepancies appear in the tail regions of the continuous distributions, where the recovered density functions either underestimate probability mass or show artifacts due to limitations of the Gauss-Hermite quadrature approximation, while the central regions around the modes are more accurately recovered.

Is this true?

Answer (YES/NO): NO